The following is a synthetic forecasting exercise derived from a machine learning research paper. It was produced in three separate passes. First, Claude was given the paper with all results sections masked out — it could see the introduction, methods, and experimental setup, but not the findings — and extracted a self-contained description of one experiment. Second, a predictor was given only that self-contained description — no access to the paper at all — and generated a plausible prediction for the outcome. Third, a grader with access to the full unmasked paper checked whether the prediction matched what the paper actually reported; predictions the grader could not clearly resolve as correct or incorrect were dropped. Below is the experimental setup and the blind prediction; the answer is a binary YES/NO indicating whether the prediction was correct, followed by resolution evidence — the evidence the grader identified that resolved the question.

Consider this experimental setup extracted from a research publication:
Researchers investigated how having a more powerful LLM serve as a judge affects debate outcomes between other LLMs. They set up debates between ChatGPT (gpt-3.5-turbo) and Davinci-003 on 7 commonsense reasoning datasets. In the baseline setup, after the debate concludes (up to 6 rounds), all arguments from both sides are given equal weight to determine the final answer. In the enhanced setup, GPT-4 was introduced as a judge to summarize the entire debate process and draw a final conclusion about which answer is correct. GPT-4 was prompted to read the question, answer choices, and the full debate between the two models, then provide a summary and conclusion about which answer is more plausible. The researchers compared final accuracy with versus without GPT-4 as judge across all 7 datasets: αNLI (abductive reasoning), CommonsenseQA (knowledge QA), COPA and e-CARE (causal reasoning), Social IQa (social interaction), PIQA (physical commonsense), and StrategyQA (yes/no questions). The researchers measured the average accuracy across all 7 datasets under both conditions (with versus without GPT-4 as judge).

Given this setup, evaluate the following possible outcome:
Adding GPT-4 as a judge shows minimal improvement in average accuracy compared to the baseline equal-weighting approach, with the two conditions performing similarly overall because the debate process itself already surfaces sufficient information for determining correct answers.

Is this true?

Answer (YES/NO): NO